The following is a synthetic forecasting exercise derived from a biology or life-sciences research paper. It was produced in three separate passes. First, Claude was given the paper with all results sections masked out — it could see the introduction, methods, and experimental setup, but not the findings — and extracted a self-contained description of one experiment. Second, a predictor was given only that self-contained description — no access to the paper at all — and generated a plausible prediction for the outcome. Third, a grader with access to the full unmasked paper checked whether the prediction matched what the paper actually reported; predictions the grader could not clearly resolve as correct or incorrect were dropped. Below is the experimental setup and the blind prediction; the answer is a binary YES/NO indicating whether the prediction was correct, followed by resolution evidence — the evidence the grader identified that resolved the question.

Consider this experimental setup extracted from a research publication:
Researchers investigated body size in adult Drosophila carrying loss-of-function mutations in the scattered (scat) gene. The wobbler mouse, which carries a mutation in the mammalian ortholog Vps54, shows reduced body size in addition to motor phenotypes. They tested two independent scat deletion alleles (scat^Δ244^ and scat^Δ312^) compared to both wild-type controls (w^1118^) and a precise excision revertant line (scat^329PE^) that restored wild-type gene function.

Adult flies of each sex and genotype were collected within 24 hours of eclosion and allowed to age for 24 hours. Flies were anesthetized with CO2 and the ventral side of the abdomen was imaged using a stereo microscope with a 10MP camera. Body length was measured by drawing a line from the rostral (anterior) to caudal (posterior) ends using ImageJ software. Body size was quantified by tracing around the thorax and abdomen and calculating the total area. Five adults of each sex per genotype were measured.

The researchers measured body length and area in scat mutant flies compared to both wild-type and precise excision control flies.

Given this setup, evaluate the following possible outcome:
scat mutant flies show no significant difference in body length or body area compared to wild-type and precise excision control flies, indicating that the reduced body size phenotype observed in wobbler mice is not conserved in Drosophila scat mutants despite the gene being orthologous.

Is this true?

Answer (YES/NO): NO